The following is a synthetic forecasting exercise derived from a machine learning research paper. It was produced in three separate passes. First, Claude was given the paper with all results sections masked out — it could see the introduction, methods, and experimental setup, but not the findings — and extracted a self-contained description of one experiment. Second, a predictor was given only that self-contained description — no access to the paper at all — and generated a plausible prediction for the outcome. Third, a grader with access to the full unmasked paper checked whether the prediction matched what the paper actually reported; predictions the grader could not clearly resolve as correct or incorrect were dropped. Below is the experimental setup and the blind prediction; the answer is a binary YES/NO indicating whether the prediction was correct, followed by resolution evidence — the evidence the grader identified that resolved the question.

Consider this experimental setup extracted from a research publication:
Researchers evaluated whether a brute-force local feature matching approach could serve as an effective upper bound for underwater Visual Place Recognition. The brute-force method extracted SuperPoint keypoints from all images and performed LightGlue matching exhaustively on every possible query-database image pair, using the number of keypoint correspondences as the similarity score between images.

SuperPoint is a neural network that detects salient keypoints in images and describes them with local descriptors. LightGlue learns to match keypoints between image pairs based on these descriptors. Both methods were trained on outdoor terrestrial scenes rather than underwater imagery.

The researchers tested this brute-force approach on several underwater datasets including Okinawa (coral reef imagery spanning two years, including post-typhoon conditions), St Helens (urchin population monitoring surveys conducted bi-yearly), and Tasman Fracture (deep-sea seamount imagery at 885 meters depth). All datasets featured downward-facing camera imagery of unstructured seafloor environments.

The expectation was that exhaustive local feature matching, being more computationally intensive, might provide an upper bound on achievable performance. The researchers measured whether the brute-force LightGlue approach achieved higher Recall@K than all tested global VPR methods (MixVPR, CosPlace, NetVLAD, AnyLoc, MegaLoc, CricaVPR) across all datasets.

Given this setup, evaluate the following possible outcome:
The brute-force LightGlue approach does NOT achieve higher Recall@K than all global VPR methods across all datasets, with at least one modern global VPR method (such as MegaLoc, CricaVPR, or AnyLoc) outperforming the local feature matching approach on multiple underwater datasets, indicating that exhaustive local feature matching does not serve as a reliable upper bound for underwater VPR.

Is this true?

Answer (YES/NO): NO